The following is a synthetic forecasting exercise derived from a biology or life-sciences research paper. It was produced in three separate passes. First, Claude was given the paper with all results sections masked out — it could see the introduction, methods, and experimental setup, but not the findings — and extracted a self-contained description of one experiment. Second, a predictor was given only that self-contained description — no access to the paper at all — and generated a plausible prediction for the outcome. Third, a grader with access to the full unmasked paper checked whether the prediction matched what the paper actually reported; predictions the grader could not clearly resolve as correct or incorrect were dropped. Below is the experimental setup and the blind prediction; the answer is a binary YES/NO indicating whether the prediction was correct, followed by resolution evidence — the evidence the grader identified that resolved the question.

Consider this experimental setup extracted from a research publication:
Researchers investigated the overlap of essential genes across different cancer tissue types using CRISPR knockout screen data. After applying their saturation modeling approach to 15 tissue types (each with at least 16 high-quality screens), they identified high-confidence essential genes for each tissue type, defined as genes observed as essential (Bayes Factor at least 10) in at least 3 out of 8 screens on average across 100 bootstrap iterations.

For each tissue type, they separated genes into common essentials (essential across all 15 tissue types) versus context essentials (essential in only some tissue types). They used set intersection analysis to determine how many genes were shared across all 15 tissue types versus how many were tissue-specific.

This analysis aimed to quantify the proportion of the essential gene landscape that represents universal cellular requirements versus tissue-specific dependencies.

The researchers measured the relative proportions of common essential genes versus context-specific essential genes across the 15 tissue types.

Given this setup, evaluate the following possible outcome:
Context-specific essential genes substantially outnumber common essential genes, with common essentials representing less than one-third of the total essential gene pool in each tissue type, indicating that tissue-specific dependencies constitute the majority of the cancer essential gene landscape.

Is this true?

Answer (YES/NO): NO